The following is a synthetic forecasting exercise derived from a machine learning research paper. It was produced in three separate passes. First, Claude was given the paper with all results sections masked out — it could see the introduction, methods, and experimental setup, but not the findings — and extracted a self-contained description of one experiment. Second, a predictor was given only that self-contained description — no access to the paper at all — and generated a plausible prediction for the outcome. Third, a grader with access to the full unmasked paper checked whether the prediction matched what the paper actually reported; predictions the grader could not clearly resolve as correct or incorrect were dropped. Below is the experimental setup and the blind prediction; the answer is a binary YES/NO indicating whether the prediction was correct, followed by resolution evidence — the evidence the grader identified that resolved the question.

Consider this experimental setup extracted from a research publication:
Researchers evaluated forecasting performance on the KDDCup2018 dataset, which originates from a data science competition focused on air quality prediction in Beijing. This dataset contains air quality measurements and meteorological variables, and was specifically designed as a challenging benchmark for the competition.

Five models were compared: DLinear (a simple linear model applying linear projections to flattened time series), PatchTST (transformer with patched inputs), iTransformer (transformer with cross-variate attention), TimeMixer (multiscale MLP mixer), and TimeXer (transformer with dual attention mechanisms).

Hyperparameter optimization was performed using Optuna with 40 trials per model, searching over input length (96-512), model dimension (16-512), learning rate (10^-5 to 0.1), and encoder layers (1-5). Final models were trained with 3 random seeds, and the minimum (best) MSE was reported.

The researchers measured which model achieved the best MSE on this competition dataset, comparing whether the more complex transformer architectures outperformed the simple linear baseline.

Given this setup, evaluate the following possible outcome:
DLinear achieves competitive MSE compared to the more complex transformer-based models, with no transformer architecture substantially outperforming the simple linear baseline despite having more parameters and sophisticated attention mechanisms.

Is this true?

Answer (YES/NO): YES